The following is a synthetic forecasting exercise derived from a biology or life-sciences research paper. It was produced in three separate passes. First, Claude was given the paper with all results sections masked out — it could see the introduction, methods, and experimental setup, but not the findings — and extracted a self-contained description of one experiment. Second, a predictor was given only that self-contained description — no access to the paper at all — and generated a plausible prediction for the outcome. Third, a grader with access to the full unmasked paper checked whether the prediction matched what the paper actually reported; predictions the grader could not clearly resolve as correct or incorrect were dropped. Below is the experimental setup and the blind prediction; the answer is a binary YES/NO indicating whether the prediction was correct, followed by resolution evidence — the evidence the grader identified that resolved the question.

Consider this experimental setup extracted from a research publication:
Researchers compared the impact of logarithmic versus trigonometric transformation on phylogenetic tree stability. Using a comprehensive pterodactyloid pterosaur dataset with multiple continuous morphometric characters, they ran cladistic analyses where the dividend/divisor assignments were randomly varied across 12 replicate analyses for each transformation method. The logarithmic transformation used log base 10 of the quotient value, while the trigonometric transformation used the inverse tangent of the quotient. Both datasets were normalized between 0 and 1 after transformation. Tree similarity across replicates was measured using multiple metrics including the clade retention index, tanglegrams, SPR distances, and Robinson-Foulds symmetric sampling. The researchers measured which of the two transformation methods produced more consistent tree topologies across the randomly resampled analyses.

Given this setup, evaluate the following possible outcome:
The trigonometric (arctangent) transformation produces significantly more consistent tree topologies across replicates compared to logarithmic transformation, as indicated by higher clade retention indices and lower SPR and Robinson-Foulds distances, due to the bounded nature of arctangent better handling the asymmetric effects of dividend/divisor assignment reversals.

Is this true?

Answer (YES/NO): NO